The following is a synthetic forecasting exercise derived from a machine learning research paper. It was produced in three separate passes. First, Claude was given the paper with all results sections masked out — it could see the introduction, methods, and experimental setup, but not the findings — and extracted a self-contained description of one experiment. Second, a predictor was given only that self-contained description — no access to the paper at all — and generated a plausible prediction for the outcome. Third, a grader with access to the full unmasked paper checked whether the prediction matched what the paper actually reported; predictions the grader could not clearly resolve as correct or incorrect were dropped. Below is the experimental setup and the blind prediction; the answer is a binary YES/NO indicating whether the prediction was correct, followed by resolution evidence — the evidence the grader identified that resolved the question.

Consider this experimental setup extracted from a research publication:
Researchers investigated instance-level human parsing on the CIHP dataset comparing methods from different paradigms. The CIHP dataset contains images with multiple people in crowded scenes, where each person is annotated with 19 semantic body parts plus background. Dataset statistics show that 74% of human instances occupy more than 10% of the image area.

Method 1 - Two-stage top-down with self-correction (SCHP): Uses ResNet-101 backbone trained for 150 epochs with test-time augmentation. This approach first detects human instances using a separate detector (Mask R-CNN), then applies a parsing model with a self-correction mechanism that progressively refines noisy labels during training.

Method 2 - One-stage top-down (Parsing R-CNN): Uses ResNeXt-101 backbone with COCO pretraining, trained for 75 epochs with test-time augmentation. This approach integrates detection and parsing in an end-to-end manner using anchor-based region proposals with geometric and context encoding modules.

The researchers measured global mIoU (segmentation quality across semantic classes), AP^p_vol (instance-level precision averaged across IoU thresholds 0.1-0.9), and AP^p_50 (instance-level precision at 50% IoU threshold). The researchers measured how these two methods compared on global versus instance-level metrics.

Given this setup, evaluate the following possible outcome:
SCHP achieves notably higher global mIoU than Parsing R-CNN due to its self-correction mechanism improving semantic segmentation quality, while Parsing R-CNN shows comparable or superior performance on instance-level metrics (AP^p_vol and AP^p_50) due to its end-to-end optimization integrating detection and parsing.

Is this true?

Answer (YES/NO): YES